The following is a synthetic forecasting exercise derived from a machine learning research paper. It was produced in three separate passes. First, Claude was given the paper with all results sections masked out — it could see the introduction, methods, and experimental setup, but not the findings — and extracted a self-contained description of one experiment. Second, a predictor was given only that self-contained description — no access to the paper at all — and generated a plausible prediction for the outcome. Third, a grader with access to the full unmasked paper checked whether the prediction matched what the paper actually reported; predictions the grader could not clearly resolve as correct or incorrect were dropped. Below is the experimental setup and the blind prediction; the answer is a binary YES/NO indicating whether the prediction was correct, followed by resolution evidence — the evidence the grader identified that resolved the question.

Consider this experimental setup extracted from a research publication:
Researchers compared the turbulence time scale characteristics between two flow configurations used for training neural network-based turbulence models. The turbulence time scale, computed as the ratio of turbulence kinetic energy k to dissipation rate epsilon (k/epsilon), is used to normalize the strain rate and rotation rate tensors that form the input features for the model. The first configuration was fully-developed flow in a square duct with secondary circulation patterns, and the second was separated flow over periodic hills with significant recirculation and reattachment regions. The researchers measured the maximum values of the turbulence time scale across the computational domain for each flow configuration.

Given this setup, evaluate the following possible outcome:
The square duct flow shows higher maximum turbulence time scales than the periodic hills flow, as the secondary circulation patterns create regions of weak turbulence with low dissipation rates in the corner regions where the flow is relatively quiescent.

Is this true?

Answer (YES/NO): NO